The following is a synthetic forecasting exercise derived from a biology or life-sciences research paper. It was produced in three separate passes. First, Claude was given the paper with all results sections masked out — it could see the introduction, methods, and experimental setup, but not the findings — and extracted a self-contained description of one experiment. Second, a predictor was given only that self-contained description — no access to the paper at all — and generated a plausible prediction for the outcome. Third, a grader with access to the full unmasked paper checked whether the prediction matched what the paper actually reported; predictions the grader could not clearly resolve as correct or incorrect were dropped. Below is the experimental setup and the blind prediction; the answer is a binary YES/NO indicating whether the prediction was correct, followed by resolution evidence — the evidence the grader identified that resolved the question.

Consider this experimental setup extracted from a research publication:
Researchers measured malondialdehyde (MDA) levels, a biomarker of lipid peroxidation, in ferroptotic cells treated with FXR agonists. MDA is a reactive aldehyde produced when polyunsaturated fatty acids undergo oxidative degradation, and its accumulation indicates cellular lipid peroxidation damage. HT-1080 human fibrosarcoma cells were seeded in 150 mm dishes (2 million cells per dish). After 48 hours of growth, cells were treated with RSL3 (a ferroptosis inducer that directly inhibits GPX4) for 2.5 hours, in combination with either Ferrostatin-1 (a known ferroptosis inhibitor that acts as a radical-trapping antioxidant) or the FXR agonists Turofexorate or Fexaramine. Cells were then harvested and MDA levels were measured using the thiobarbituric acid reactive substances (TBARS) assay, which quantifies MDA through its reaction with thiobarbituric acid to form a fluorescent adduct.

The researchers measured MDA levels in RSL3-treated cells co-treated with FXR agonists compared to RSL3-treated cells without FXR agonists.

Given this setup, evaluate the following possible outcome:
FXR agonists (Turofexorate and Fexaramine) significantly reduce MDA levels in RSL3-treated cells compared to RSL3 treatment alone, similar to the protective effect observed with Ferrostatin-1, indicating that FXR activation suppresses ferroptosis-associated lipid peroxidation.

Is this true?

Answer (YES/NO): YES